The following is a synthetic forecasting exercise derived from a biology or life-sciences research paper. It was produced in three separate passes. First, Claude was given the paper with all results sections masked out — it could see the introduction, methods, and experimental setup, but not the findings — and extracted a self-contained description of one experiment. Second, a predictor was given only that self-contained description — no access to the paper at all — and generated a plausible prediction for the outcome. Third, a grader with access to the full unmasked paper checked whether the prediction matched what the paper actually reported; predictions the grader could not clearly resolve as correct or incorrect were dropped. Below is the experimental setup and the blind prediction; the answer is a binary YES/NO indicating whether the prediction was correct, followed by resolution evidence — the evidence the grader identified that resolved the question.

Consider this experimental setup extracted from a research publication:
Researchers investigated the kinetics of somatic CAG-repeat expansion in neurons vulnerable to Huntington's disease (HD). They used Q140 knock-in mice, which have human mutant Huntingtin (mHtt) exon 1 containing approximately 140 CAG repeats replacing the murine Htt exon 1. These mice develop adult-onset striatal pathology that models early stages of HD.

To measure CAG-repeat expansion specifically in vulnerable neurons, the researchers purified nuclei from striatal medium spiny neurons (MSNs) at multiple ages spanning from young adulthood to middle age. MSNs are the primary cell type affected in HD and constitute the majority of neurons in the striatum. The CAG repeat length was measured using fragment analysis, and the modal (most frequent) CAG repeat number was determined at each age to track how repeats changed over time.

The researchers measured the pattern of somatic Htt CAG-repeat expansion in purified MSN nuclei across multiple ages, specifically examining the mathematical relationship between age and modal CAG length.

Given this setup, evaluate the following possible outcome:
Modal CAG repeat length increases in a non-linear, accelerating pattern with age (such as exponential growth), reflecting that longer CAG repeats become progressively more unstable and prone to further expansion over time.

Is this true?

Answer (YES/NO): NO